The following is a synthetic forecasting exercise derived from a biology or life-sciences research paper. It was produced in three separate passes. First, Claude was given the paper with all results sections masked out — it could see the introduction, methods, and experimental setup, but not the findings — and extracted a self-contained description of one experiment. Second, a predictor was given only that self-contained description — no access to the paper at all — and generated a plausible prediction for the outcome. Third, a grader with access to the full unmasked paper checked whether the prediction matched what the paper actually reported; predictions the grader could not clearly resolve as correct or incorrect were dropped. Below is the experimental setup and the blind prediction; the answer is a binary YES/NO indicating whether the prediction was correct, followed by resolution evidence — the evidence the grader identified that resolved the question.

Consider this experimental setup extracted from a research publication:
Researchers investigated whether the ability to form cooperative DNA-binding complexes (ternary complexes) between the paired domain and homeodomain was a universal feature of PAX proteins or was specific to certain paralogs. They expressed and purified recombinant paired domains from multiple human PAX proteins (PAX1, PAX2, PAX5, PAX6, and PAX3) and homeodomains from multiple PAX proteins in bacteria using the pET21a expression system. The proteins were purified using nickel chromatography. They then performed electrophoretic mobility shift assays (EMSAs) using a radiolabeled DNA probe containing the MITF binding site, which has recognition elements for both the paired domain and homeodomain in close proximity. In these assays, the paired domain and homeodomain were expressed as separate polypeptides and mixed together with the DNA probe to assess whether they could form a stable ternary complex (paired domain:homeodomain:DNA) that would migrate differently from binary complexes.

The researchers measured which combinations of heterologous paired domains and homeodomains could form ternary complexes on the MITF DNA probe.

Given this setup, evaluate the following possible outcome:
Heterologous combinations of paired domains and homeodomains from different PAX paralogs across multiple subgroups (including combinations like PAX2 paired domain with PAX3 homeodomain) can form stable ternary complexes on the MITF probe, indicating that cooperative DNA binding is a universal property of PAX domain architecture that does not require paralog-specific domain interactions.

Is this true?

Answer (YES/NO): NO